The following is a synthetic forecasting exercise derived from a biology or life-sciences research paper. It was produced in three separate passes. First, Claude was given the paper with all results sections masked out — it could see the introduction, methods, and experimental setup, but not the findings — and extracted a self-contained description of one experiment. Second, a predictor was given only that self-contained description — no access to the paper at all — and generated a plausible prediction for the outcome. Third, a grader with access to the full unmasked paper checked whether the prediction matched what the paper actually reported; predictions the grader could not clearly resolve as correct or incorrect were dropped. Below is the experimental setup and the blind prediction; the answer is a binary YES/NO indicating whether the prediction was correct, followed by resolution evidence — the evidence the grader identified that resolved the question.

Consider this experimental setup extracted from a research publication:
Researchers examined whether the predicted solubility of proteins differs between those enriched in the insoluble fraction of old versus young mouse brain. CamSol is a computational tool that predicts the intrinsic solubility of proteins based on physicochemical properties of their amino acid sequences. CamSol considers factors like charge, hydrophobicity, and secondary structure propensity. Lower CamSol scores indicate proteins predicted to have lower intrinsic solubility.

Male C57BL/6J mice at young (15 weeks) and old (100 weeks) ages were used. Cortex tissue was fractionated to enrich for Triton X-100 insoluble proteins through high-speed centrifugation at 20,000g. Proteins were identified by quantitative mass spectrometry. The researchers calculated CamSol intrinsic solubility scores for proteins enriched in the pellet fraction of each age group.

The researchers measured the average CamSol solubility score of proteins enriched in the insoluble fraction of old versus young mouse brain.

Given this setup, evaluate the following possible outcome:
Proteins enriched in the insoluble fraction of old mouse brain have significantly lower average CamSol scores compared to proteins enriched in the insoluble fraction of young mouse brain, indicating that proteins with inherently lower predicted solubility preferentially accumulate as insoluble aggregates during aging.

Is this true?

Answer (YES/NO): YES